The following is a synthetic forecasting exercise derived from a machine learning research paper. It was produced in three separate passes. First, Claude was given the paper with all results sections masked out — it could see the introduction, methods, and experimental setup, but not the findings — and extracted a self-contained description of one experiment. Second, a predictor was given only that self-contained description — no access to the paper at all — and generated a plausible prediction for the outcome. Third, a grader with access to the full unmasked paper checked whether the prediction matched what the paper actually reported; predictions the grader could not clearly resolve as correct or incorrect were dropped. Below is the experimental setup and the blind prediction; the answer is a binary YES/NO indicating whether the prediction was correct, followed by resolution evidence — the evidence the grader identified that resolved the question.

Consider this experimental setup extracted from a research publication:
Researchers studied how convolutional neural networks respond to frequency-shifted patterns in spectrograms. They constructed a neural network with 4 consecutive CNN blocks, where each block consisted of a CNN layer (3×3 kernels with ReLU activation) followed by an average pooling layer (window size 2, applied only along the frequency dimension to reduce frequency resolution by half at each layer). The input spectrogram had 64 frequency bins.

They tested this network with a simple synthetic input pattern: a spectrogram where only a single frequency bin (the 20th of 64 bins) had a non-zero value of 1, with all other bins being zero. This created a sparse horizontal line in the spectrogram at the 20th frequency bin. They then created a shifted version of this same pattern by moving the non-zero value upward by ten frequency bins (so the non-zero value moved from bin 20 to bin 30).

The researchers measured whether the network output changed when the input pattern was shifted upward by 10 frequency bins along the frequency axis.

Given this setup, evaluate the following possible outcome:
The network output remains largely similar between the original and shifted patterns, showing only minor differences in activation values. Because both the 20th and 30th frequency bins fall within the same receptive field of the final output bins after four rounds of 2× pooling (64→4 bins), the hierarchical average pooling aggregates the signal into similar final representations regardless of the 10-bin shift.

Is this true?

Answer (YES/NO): NO